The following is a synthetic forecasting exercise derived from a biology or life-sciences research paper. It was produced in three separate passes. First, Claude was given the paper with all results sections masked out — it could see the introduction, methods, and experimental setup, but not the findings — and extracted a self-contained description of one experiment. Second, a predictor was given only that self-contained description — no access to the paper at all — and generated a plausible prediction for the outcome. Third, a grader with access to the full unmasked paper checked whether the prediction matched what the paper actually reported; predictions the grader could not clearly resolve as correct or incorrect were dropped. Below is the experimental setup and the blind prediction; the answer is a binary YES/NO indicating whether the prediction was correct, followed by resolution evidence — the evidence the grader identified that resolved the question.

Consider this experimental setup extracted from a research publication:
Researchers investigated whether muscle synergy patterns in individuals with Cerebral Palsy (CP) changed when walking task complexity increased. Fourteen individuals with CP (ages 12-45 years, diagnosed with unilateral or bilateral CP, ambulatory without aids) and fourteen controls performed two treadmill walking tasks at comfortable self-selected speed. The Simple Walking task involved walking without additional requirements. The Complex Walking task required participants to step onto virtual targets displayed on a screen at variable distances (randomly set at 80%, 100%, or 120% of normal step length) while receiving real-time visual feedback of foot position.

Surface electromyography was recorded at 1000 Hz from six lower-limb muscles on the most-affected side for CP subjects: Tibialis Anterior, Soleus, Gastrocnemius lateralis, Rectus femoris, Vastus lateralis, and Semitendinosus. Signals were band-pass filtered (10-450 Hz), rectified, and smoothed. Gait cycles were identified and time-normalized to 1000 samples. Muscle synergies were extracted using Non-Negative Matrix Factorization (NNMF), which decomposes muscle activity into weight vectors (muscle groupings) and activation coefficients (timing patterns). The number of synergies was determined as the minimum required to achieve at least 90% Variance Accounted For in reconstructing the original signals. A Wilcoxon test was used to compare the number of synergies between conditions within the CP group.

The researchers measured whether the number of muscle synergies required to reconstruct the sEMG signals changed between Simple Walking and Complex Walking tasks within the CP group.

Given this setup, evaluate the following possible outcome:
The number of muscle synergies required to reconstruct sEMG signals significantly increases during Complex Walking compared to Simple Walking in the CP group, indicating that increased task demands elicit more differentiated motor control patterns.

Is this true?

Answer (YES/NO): YES